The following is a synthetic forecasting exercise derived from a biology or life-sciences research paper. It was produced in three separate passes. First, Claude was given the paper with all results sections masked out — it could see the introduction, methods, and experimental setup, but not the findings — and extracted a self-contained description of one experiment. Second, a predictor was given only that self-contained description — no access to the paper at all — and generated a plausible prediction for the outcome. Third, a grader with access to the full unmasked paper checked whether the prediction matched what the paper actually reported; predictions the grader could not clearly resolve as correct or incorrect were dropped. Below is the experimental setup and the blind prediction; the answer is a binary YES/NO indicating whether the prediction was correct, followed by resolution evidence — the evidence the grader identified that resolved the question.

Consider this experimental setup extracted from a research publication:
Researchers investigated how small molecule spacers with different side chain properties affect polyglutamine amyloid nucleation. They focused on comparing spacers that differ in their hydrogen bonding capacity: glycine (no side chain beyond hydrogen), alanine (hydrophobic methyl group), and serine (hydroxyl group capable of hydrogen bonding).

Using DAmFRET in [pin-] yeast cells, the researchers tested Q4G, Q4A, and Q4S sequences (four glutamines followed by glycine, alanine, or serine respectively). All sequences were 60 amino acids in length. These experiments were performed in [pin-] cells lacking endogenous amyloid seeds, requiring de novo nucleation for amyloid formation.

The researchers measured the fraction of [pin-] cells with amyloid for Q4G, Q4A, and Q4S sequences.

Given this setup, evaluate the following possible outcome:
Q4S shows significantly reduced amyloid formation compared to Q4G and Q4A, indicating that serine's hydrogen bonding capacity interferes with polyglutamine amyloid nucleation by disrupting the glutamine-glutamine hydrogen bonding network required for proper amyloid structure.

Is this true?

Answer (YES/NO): NO